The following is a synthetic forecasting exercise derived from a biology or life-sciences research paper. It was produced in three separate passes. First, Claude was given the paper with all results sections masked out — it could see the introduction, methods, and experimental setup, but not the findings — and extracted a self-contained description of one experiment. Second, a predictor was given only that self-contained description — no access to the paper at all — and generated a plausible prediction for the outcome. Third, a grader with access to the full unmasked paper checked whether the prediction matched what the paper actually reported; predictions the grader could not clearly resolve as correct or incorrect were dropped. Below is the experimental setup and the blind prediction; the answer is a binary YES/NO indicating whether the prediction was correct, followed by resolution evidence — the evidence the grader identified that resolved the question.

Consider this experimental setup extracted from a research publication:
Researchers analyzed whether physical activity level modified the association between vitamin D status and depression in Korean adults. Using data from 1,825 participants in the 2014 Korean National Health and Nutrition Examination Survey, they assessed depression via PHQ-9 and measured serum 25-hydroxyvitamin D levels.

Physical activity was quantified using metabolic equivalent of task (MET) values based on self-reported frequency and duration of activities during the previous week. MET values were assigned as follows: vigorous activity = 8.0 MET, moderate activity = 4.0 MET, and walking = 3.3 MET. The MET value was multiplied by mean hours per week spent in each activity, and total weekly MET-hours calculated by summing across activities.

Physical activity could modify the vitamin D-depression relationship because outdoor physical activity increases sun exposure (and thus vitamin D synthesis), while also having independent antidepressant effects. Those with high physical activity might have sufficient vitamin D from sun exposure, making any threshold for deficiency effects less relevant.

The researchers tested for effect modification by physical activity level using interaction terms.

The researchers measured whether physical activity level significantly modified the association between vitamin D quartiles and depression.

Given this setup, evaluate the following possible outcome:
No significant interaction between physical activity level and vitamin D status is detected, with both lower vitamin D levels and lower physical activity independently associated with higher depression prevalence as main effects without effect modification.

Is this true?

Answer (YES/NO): NO